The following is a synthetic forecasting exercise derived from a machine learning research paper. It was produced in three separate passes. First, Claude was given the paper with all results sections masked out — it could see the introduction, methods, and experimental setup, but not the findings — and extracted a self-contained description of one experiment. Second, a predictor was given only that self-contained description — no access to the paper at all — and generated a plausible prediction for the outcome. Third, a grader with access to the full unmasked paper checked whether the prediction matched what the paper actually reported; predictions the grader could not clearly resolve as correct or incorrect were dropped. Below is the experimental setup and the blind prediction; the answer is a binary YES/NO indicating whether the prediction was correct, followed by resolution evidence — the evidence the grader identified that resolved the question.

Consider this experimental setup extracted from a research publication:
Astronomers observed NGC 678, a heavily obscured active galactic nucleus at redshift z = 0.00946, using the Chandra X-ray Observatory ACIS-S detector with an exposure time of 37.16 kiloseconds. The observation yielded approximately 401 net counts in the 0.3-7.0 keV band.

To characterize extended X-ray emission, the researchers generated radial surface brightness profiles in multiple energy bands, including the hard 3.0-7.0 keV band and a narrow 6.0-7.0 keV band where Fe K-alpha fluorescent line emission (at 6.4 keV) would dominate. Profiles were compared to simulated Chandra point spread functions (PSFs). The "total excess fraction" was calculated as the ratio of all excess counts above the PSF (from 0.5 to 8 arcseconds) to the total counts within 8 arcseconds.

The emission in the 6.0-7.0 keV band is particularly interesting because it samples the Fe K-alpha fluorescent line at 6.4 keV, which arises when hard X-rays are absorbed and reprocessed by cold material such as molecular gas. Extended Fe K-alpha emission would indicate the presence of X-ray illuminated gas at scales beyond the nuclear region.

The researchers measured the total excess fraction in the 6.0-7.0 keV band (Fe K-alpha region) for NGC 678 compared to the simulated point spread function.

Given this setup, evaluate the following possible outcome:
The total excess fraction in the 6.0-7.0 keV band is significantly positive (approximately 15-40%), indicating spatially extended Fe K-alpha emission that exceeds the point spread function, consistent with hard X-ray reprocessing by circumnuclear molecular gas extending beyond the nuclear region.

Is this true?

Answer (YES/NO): YES